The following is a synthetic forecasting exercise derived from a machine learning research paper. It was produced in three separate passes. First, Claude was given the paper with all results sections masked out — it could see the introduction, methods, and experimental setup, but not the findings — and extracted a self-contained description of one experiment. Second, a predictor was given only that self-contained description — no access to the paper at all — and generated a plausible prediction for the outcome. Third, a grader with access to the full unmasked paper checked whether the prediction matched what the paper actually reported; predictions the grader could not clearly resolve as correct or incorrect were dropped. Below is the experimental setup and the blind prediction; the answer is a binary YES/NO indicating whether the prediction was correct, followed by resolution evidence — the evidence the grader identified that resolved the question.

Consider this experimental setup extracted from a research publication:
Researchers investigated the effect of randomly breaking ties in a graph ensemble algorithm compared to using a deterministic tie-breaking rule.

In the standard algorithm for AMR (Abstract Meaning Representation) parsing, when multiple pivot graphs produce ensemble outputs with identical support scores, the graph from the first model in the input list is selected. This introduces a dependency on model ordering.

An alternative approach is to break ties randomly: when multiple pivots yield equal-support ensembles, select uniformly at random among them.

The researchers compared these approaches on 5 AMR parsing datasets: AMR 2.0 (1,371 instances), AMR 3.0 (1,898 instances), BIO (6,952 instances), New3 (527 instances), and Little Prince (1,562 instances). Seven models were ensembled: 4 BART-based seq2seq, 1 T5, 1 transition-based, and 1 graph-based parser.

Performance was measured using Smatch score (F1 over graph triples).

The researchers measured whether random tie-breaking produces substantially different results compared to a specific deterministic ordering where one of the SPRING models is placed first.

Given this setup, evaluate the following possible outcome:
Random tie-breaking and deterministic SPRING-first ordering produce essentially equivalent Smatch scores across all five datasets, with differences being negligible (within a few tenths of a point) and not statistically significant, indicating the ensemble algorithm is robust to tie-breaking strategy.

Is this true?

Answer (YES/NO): YES